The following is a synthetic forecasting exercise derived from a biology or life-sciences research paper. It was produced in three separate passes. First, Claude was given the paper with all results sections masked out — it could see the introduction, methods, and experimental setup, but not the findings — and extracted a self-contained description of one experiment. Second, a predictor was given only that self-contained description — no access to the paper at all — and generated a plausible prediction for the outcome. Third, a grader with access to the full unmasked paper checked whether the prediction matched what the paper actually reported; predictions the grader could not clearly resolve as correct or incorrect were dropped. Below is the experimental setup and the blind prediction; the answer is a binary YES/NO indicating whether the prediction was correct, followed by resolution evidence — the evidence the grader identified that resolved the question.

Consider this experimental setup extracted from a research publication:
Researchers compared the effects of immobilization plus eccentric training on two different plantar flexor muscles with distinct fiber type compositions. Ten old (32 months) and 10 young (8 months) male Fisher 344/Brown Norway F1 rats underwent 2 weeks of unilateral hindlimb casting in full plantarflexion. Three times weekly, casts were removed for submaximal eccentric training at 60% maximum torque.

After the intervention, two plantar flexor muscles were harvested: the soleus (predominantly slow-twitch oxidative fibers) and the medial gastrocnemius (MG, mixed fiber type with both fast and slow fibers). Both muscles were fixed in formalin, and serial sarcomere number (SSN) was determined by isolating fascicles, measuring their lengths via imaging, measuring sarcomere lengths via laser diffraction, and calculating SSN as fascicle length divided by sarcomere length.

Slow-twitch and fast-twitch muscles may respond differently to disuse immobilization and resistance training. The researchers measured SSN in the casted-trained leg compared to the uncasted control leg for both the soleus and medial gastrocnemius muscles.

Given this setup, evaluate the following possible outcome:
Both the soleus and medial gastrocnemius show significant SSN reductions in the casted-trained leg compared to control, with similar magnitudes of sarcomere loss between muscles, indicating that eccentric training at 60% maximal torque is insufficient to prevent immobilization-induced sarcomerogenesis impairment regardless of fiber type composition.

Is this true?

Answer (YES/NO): NO